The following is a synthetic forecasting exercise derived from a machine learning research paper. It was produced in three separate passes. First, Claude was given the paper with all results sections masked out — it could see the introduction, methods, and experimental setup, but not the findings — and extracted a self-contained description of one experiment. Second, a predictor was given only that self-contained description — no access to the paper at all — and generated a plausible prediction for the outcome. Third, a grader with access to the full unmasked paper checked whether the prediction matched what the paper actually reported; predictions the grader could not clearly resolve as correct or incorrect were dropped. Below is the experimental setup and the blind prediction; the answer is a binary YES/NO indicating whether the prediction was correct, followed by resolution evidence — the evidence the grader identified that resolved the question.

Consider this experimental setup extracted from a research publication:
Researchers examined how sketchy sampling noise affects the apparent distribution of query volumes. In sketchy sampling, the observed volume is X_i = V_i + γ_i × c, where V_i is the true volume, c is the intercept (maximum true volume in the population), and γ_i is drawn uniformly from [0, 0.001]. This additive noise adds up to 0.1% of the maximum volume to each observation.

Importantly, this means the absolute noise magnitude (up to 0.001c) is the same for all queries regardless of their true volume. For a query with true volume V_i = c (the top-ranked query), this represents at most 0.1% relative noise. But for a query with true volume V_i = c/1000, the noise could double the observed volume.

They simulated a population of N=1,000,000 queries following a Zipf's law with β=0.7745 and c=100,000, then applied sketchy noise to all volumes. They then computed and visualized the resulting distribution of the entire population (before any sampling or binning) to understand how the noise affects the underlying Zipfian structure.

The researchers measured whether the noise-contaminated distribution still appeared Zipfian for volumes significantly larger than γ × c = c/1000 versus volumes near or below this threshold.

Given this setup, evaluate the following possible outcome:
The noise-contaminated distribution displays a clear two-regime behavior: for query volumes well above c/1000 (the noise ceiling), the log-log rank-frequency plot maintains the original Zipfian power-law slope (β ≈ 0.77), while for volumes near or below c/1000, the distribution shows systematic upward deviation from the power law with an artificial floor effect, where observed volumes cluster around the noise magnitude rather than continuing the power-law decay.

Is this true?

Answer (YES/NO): NO